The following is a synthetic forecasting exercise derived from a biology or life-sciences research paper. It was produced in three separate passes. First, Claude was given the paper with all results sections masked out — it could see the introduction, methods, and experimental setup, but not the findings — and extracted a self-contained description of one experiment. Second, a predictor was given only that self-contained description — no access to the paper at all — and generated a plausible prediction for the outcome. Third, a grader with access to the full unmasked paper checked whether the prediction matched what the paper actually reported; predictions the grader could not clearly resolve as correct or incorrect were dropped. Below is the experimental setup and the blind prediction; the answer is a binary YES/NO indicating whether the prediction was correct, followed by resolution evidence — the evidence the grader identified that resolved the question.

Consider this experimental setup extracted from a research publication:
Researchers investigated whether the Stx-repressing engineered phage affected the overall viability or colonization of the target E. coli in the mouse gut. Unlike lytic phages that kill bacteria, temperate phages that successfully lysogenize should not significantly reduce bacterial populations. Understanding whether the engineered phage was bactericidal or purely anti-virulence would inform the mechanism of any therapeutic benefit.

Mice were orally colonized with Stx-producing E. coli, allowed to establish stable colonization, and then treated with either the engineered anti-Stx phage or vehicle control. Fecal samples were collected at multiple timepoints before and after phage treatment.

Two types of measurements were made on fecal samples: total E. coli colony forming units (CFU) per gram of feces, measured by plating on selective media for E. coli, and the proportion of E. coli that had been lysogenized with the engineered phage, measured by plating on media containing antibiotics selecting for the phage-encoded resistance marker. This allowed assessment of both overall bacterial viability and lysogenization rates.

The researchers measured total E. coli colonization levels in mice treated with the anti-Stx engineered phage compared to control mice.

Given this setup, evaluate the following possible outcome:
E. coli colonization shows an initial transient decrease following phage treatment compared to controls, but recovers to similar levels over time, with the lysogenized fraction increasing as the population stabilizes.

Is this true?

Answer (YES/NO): NO